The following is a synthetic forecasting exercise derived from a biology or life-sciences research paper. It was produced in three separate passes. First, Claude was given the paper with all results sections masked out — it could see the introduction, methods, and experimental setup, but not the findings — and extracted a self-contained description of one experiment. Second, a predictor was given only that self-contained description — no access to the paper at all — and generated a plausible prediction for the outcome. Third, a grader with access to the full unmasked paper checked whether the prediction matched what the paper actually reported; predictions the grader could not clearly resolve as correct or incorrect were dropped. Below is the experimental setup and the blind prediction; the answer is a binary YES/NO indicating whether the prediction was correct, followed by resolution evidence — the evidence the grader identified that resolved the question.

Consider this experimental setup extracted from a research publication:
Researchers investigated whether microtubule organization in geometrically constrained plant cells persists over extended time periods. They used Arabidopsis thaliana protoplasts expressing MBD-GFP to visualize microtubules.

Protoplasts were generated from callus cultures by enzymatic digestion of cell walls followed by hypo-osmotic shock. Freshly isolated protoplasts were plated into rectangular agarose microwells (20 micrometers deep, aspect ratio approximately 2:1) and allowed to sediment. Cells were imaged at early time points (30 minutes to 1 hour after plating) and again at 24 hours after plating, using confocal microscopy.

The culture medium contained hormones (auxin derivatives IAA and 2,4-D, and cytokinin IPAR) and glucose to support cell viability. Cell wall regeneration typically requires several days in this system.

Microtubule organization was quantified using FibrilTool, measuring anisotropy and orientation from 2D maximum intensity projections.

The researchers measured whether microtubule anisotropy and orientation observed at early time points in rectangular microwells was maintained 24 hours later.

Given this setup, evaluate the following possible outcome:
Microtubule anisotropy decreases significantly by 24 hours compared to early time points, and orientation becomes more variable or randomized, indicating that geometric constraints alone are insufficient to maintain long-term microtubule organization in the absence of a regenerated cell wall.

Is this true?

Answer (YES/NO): NO